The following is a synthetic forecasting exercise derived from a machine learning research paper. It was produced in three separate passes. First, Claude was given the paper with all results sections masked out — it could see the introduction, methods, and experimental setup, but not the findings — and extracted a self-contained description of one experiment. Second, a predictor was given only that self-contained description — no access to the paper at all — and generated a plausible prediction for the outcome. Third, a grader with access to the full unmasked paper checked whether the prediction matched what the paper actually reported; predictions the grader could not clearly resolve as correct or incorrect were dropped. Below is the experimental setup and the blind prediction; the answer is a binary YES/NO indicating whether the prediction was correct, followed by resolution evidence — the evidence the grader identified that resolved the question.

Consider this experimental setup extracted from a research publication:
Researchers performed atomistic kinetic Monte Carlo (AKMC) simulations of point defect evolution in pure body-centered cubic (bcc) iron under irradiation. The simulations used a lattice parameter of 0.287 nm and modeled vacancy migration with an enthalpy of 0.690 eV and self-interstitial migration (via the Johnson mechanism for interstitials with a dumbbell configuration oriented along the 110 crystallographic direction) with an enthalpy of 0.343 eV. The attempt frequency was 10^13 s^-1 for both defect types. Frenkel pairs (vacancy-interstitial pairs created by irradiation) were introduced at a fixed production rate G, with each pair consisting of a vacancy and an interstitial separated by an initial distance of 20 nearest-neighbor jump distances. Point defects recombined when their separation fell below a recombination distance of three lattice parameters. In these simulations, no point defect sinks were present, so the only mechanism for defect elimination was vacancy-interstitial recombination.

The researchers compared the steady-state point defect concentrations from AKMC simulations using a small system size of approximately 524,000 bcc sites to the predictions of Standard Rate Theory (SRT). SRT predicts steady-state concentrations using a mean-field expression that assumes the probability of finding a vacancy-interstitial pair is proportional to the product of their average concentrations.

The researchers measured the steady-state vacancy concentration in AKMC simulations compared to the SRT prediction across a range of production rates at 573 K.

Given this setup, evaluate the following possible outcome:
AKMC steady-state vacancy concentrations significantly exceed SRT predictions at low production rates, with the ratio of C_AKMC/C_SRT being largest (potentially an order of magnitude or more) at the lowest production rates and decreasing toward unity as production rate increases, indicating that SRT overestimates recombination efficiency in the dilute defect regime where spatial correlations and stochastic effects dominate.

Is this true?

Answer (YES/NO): NO